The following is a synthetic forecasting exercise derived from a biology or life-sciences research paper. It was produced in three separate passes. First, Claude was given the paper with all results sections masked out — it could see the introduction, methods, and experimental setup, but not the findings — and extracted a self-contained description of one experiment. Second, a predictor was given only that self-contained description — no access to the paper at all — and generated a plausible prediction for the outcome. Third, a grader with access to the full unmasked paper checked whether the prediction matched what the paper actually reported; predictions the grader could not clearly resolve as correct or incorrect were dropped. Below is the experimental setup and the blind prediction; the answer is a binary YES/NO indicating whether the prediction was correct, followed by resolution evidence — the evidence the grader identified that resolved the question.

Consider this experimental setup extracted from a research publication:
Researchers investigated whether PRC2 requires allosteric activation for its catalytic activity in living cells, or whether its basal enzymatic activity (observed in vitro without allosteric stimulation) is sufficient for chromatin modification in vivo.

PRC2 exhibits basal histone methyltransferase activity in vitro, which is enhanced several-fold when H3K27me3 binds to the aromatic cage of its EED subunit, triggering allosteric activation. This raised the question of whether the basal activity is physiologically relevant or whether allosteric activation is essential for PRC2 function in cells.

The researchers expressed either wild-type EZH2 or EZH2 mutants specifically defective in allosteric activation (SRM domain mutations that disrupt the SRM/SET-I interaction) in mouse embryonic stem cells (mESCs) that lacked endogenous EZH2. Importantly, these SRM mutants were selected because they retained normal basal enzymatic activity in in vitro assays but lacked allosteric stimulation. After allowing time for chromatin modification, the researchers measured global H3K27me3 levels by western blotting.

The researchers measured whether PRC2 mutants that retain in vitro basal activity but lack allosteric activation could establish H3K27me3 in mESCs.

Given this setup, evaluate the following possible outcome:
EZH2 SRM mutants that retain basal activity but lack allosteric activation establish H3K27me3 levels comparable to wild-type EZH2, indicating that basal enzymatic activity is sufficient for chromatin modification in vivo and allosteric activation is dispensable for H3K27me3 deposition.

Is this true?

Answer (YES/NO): NO